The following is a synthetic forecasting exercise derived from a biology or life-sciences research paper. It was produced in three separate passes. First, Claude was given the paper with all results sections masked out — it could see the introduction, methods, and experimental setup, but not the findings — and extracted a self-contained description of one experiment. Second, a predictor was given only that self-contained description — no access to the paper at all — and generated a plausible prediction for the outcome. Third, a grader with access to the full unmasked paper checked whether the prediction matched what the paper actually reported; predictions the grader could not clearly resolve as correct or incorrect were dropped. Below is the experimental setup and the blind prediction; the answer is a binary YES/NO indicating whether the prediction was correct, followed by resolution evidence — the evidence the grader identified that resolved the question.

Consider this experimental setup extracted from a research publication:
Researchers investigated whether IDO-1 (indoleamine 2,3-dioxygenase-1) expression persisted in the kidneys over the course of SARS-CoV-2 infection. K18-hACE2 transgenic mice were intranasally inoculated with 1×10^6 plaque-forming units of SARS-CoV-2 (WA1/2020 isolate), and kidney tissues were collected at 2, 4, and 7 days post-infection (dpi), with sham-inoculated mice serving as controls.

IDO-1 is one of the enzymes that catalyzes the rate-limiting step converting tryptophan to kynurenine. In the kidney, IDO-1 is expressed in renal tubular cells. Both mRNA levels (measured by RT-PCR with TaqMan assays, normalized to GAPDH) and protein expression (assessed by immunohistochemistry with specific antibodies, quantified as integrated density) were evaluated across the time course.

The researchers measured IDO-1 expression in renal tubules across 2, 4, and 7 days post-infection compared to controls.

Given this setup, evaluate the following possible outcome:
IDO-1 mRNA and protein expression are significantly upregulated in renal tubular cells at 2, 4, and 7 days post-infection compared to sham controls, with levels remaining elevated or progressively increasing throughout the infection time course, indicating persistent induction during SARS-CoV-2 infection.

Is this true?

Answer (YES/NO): NO